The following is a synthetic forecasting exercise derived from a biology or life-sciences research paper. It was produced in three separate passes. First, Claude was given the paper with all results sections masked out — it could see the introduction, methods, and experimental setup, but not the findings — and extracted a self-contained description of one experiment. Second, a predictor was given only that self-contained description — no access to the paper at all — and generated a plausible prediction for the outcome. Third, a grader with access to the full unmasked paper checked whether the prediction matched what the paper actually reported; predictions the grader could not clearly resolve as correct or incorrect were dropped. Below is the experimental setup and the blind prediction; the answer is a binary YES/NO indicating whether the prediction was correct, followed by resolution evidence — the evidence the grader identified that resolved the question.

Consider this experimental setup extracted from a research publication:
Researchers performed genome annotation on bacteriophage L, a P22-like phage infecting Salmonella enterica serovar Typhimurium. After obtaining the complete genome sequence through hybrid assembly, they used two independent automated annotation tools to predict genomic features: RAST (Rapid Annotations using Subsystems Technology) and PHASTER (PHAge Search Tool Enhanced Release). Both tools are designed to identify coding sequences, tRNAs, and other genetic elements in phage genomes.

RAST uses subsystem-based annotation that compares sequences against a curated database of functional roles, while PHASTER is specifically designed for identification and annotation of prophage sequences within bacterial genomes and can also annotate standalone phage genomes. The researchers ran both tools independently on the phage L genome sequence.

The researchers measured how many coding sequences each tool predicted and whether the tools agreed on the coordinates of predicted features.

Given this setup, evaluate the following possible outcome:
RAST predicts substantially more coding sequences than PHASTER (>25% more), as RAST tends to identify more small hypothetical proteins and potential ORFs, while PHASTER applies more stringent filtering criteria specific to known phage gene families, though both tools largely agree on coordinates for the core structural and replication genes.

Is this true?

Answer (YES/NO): NO